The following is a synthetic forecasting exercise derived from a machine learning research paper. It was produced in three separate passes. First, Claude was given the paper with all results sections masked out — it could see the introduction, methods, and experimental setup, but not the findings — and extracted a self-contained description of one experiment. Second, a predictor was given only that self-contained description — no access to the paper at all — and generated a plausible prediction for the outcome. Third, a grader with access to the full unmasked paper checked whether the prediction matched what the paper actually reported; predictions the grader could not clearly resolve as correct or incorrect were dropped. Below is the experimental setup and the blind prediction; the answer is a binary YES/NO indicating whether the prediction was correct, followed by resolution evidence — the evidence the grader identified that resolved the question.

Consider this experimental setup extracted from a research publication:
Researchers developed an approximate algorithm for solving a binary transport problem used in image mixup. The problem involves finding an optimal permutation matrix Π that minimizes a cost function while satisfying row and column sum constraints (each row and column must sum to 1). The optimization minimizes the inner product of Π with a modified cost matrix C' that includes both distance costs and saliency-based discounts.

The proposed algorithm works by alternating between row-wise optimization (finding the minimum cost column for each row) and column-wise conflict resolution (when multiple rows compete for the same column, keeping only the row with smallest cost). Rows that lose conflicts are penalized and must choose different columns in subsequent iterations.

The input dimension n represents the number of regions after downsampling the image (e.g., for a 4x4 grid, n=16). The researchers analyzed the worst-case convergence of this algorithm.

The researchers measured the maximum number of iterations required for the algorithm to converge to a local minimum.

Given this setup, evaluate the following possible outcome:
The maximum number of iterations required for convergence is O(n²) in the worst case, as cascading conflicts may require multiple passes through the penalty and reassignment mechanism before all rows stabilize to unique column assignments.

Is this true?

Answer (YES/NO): YES